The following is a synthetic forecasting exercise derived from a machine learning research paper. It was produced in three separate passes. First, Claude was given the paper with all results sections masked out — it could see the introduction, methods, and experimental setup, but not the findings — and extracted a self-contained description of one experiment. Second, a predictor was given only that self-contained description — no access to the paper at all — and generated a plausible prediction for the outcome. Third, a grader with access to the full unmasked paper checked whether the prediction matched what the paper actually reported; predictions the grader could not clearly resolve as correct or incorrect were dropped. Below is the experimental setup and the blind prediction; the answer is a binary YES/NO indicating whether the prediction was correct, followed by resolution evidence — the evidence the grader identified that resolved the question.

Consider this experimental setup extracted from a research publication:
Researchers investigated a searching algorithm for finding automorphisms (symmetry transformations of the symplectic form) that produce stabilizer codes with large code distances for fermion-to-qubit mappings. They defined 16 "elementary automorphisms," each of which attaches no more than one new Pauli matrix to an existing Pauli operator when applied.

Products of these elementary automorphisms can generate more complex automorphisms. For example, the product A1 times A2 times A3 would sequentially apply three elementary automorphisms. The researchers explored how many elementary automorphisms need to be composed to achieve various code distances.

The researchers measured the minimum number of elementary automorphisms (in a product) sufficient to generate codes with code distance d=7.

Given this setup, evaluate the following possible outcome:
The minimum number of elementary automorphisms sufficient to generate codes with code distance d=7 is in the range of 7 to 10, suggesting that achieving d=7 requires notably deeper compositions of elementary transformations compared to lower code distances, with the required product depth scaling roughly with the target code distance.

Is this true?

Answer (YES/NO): NO